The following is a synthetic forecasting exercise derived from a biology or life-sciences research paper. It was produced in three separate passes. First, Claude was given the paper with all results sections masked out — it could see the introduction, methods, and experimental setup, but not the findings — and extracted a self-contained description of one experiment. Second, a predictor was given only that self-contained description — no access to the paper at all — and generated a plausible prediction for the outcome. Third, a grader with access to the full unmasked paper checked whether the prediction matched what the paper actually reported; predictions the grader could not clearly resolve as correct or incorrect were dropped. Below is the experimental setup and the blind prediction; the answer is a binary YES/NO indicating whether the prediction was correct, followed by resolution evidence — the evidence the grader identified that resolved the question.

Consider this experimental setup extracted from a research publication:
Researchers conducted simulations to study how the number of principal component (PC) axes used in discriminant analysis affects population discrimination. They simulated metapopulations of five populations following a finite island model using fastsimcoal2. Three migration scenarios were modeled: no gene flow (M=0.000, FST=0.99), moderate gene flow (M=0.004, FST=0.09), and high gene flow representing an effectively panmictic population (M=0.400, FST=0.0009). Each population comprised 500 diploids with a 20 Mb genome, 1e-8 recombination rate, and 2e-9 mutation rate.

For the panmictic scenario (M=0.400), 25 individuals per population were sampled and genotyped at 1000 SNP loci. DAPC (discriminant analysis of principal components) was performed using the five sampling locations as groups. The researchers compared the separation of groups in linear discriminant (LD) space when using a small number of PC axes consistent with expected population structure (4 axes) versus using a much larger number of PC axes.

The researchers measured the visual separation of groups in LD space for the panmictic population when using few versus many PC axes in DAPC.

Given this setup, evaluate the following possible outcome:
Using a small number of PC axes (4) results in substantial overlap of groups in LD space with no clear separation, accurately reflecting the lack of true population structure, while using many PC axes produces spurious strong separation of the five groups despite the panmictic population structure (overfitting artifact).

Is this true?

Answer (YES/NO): YES